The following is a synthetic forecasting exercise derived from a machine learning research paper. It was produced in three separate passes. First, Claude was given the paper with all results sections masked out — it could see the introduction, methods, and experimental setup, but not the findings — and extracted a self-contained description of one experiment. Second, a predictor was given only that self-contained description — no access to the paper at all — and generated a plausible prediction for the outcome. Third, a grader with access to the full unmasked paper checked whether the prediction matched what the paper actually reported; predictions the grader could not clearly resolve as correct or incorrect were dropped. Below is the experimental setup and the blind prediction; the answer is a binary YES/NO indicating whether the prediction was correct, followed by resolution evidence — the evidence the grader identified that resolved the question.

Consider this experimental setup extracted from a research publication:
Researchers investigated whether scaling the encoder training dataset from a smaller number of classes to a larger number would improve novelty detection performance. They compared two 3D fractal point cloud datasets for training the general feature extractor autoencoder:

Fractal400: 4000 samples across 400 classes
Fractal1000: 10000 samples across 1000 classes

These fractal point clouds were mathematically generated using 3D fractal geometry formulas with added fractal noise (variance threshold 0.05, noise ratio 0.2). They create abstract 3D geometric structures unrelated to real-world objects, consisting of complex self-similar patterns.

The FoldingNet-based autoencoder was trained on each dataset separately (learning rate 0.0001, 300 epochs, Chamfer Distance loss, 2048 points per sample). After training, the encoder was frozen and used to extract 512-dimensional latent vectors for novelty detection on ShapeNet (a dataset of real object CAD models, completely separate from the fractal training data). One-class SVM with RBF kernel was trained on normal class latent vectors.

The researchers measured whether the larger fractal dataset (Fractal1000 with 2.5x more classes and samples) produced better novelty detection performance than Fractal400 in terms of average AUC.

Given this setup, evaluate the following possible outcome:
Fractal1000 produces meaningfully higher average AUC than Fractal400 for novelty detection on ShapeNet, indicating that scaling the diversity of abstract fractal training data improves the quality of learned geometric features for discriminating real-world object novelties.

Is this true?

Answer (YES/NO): YES